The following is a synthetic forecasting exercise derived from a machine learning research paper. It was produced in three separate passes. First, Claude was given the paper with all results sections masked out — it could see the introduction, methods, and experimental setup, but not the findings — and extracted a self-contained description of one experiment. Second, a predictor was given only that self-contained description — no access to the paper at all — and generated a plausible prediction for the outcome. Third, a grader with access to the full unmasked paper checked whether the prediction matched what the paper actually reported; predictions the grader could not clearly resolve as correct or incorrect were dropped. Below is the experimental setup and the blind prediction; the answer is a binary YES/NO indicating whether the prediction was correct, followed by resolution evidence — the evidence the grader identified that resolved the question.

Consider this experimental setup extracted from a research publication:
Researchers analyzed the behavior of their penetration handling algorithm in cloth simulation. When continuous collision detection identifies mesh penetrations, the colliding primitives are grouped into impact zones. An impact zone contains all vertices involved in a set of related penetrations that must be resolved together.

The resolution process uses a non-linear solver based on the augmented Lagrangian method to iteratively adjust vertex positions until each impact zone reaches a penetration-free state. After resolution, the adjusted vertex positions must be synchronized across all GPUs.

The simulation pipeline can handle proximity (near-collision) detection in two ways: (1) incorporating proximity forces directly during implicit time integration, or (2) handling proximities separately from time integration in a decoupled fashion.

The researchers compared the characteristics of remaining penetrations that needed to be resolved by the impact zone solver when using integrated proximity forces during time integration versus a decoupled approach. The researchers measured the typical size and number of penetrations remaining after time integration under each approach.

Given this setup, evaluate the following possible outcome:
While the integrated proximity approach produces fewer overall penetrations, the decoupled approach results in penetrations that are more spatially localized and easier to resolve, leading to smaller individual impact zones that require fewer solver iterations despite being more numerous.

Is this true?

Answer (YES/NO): NO